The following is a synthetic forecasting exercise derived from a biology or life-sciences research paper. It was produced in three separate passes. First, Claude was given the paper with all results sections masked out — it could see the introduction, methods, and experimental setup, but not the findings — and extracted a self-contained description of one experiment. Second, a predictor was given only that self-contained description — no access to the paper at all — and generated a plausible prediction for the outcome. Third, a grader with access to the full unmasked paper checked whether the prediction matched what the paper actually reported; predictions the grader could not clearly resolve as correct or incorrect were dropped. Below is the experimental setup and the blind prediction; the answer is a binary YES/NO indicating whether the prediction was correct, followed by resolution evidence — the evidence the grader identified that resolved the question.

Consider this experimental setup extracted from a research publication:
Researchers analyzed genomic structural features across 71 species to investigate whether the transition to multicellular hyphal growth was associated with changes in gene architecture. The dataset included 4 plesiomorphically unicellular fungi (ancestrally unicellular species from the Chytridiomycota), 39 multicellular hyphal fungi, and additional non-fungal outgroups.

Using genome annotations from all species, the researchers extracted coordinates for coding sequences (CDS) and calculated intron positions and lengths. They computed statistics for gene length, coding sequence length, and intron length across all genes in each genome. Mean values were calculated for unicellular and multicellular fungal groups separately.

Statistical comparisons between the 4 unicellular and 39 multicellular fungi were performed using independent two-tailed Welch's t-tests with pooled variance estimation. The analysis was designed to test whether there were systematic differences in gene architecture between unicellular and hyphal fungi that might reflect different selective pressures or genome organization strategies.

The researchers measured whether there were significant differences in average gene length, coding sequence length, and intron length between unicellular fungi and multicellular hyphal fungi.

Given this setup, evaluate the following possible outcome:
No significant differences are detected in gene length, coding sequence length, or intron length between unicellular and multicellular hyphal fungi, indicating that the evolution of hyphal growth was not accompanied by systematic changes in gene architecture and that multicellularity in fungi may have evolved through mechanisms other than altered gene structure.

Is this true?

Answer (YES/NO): NO